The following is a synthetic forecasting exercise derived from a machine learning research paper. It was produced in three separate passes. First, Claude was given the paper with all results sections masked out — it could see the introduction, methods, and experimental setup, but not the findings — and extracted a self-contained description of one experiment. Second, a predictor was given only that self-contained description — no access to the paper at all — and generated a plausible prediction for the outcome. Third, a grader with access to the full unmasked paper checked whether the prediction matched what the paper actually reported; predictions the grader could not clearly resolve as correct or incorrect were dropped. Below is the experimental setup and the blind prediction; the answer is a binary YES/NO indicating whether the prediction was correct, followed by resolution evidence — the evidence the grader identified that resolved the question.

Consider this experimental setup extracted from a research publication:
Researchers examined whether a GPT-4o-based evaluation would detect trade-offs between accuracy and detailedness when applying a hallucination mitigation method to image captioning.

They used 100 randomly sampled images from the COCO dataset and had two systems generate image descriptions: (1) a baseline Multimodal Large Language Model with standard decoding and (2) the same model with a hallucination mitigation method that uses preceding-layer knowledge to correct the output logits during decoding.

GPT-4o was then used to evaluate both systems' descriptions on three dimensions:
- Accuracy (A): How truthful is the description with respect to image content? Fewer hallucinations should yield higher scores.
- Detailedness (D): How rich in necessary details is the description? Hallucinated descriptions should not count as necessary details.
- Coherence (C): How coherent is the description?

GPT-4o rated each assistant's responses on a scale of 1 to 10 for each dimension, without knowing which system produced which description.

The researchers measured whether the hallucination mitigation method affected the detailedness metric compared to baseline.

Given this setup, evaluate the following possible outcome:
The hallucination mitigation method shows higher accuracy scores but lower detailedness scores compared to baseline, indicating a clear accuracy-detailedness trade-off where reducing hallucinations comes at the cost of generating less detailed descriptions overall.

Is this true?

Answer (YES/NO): NO